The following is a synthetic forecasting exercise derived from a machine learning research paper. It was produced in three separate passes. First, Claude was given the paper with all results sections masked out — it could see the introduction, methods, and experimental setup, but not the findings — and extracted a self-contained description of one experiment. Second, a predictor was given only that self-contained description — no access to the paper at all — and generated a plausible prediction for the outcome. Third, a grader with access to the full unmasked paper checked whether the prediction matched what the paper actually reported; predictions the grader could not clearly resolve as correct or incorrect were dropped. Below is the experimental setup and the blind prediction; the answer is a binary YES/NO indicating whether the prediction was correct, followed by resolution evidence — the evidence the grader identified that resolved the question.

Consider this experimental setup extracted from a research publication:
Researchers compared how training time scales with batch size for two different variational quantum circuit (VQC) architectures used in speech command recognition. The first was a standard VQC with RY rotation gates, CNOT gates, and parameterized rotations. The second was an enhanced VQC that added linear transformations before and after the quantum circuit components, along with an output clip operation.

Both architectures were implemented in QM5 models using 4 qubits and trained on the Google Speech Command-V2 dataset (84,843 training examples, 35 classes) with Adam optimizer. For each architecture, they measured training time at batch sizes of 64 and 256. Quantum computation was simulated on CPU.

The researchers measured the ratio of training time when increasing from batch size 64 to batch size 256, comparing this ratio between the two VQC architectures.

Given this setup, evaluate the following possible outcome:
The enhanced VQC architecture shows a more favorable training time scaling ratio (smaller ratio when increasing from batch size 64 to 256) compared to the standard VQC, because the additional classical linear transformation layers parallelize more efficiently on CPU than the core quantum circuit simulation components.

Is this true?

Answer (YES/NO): NO